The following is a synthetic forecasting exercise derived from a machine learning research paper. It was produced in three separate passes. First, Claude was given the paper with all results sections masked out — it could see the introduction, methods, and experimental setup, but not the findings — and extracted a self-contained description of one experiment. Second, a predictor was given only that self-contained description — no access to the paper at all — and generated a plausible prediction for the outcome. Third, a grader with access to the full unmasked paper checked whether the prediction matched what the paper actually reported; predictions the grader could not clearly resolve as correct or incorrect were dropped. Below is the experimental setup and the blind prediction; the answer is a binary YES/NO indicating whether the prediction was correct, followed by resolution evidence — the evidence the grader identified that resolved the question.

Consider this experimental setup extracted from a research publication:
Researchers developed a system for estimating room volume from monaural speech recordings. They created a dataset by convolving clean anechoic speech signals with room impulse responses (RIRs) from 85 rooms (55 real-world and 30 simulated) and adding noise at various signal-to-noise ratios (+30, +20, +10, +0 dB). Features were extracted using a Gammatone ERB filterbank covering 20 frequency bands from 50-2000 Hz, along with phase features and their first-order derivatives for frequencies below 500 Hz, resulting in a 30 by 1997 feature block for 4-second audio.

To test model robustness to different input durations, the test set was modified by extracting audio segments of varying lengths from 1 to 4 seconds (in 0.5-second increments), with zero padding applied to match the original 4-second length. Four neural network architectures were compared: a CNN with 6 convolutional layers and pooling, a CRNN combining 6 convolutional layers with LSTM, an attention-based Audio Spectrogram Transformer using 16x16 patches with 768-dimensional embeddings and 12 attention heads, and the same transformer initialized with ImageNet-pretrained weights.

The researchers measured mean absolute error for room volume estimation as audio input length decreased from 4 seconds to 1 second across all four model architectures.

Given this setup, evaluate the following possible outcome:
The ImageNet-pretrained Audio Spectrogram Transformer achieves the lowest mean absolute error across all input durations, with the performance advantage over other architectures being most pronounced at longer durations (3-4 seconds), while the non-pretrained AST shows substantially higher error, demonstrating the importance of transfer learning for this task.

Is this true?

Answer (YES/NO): NO